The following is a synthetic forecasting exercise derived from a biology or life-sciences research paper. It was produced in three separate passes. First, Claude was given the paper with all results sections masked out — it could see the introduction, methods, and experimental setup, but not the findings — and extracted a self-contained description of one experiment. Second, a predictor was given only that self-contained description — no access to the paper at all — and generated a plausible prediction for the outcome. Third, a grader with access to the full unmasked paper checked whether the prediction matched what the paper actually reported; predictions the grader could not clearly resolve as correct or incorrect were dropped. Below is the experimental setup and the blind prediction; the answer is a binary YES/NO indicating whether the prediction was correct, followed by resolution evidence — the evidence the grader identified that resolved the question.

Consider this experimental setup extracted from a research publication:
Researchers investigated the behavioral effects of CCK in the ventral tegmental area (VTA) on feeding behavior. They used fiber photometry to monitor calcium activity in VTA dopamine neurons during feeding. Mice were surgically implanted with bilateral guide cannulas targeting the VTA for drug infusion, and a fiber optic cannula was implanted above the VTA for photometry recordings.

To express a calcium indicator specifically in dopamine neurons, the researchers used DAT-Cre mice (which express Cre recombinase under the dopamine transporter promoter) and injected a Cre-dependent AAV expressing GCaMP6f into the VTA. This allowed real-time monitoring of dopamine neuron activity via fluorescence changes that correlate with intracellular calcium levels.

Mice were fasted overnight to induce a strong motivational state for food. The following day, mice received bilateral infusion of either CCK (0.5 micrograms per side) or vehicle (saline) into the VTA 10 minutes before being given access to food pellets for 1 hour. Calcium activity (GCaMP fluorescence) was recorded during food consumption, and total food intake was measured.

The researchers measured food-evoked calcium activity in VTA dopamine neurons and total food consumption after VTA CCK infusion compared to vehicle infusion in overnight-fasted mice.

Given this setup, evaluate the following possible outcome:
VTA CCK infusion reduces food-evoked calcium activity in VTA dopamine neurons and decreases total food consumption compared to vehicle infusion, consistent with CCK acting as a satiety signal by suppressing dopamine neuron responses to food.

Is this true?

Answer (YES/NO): YES